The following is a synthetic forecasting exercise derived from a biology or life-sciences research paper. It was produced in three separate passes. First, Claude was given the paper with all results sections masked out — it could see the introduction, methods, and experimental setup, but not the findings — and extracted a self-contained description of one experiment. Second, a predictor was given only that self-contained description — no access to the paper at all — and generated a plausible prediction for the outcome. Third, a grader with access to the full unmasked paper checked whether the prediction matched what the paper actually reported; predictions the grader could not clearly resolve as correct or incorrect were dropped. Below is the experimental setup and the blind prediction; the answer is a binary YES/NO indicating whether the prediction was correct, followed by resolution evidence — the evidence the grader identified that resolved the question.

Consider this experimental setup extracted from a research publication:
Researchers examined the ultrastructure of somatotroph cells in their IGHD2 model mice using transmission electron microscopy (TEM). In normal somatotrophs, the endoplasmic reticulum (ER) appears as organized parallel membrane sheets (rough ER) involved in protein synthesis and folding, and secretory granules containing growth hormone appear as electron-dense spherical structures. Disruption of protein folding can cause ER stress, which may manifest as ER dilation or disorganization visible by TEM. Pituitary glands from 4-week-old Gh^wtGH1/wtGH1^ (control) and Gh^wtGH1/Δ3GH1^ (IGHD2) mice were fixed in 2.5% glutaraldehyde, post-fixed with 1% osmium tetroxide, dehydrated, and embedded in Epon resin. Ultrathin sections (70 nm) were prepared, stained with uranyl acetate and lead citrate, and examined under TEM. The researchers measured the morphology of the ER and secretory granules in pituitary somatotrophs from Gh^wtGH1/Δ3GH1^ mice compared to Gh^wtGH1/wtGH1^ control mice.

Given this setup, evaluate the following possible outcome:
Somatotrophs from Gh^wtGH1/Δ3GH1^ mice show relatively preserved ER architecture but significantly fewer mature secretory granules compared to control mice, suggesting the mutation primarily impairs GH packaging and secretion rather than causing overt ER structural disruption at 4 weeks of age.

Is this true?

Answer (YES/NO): NO